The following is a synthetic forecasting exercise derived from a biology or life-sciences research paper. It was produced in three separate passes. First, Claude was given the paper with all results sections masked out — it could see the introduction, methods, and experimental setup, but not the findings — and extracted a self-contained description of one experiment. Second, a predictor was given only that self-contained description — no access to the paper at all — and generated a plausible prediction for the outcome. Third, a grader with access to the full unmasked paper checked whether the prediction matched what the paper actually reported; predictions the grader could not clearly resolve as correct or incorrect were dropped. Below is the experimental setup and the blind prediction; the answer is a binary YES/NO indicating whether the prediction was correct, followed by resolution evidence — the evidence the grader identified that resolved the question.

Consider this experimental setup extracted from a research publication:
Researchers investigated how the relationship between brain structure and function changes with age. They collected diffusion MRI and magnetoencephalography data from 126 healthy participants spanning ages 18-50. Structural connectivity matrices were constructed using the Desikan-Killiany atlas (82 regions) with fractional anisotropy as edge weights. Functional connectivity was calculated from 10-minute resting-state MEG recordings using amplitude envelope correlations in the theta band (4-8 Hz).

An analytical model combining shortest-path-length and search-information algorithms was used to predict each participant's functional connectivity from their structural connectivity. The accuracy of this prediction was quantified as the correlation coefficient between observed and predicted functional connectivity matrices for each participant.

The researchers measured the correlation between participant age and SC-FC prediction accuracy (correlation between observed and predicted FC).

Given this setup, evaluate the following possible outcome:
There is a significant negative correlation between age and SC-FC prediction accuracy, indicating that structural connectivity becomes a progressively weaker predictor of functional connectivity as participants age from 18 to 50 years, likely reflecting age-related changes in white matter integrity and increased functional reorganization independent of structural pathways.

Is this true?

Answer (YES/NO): YES